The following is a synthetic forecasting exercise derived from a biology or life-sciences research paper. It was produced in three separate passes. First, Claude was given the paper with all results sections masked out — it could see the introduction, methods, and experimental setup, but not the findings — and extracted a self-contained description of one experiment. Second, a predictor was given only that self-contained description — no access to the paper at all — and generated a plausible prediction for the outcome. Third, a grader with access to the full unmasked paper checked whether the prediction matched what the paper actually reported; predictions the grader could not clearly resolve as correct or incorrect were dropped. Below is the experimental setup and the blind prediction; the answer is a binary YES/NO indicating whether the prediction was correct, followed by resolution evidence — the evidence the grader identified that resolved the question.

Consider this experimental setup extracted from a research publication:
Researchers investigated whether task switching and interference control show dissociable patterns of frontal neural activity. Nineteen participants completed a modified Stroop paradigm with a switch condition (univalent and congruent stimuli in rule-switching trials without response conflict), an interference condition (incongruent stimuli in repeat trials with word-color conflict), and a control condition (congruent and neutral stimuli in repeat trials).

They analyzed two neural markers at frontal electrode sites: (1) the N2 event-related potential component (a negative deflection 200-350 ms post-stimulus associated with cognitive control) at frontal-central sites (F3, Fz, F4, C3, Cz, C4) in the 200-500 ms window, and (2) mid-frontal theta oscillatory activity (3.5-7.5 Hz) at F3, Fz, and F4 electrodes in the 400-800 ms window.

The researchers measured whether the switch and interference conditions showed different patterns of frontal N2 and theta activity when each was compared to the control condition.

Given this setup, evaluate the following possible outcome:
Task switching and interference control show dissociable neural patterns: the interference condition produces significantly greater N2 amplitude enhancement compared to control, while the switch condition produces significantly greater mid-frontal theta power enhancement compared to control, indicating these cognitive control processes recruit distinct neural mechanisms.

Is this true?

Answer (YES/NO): NO